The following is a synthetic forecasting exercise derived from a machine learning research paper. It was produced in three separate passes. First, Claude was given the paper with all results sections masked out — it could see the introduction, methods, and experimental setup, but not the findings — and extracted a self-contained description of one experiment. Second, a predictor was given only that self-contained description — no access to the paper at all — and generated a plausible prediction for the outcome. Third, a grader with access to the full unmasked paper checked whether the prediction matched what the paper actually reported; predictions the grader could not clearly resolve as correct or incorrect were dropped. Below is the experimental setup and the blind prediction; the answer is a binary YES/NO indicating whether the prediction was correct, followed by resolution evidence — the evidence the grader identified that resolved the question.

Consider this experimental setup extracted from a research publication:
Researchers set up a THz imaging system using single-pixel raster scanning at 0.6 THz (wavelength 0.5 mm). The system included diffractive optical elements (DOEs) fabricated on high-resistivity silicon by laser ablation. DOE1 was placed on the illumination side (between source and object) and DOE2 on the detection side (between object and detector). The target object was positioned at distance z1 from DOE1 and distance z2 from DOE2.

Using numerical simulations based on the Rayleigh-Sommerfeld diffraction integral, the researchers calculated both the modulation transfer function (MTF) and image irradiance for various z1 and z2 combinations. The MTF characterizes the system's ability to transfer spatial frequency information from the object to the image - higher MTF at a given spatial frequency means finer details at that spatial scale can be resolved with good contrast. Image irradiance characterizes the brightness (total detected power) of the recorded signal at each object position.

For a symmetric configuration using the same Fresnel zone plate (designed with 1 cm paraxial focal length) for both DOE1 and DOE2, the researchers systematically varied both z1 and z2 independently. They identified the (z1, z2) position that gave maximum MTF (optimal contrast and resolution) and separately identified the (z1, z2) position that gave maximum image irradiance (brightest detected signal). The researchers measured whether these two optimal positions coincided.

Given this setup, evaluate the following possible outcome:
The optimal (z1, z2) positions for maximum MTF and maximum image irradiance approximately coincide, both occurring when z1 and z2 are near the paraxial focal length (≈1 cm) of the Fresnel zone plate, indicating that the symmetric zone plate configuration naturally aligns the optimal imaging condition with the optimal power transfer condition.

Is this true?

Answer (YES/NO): NO